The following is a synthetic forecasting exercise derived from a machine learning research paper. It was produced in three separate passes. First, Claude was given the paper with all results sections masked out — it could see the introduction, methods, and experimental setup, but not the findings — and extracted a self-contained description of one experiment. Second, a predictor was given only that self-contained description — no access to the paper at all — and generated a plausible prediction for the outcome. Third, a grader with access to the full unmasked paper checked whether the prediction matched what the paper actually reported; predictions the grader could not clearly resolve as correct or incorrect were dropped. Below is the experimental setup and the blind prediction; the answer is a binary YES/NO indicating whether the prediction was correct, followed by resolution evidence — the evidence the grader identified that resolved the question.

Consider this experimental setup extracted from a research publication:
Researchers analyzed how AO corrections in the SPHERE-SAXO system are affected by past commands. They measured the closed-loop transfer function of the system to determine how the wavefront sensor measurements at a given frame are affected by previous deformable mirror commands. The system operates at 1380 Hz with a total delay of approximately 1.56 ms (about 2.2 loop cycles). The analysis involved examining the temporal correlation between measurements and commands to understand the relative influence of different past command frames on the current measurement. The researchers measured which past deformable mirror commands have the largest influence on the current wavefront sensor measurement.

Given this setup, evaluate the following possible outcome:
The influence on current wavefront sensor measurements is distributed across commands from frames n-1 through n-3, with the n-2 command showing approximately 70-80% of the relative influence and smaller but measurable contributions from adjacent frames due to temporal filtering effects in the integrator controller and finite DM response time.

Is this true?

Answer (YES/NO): NO